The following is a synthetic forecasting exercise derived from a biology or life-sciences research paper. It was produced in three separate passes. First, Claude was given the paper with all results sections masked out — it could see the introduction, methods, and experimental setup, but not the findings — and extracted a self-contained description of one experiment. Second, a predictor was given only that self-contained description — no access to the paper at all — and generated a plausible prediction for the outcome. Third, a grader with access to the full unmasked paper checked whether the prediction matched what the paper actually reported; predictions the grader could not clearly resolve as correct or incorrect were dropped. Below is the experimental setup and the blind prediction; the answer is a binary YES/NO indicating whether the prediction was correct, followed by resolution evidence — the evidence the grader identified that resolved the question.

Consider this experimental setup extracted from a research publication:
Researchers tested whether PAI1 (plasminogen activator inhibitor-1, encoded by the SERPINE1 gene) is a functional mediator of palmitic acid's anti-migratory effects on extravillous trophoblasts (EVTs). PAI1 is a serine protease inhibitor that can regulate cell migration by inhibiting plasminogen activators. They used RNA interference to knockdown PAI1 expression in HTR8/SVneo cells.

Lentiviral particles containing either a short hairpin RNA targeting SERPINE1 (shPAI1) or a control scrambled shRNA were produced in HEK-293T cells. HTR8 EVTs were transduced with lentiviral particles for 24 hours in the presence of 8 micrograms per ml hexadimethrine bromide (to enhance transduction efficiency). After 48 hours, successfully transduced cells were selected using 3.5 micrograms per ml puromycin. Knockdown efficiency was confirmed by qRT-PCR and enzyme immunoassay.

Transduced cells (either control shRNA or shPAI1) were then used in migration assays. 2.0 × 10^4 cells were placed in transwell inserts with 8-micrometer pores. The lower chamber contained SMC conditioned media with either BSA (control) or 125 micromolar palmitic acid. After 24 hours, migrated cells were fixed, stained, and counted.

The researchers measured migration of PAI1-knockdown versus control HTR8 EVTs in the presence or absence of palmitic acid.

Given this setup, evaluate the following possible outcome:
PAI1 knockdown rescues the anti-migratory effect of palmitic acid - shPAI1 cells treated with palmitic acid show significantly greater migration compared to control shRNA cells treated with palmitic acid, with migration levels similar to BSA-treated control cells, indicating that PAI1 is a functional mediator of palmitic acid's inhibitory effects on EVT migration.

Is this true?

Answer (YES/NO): YES